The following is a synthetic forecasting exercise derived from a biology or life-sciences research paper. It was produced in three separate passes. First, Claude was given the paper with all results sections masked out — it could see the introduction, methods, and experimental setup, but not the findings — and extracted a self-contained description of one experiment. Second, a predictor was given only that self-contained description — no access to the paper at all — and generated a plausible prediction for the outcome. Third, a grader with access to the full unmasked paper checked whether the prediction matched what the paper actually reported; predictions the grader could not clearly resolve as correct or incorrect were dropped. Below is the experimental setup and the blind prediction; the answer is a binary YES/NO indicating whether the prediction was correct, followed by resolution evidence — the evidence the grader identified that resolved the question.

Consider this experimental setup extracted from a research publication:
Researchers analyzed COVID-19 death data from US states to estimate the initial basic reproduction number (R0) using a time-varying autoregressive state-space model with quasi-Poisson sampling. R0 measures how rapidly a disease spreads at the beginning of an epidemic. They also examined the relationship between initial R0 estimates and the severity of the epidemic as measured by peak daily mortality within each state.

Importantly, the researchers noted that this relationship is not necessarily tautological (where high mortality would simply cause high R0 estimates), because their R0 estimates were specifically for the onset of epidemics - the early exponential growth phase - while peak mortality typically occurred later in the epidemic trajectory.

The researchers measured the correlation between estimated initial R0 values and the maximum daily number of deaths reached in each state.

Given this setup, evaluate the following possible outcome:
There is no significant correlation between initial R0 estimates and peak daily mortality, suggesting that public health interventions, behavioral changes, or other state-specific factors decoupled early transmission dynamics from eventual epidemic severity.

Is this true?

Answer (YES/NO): NO